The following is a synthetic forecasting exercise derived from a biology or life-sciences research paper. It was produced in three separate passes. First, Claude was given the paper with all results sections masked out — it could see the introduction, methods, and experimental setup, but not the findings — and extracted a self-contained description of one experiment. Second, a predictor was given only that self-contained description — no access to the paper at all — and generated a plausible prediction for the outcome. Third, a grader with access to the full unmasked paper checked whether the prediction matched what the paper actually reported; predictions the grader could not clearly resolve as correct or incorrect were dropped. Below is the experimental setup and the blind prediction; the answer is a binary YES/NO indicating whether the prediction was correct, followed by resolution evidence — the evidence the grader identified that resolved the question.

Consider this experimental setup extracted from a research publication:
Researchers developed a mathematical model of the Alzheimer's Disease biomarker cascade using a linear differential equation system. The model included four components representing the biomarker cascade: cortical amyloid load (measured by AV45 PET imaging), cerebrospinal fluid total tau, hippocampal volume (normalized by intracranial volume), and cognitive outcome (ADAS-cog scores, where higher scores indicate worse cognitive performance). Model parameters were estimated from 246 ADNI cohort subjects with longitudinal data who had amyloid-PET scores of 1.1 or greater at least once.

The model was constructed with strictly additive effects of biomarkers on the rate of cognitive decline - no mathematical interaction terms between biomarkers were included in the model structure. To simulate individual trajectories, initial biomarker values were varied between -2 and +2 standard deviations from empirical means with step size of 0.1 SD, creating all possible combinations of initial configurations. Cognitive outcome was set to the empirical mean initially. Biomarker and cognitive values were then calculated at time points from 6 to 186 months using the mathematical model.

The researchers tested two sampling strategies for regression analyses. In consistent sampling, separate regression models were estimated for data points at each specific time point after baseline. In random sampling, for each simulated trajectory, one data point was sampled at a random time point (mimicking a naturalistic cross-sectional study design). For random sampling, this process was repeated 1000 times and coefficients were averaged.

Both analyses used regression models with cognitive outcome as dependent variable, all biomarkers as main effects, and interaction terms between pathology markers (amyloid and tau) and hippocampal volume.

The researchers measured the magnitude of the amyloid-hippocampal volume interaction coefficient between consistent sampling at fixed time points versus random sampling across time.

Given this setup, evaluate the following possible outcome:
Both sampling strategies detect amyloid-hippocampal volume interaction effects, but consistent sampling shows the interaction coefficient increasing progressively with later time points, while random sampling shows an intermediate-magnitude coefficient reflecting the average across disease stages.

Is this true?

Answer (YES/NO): NO